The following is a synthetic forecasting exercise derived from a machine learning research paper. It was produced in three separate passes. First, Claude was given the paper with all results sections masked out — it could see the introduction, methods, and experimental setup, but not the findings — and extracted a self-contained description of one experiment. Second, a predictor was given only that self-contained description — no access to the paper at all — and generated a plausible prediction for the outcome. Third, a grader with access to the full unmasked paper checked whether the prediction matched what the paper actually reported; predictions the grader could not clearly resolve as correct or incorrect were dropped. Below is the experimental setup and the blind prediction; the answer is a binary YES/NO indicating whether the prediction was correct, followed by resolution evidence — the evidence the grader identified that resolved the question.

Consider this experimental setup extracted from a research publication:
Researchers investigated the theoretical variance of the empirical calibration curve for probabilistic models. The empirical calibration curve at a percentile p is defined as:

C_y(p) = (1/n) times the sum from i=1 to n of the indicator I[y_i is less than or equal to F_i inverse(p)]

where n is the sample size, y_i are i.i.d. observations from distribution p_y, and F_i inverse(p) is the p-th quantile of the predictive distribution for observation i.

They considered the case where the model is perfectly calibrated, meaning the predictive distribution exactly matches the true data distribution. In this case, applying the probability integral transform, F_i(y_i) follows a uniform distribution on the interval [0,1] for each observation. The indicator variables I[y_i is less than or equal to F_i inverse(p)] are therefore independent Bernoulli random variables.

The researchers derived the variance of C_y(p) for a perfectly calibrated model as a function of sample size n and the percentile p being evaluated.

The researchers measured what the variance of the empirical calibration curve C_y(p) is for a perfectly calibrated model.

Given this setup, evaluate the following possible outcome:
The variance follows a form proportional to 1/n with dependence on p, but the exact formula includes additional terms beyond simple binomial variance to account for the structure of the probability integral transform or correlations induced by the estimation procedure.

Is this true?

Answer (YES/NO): NO